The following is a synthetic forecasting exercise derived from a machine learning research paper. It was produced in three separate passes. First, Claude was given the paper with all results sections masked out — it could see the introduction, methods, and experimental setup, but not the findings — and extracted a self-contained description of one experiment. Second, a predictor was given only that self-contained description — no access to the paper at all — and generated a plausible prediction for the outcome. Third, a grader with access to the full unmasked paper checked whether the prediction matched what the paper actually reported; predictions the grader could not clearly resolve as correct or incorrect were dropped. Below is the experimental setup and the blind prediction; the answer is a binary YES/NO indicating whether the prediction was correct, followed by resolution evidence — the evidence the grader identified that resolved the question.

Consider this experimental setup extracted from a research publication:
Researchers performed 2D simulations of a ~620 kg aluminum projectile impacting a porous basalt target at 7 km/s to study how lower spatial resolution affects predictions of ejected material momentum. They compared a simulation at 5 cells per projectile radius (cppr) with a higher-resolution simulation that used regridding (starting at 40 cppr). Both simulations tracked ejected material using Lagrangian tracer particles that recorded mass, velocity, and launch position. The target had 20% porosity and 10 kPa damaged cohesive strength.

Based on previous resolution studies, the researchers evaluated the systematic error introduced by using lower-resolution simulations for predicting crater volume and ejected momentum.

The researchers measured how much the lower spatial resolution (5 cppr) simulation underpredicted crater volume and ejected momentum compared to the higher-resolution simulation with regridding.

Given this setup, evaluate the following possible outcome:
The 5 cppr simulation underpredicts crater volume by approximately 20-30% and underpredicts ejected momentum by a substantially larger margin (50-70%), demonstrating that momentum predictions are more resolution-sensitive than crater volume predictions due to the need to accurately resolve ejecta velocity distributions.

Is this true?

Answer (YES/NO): NO